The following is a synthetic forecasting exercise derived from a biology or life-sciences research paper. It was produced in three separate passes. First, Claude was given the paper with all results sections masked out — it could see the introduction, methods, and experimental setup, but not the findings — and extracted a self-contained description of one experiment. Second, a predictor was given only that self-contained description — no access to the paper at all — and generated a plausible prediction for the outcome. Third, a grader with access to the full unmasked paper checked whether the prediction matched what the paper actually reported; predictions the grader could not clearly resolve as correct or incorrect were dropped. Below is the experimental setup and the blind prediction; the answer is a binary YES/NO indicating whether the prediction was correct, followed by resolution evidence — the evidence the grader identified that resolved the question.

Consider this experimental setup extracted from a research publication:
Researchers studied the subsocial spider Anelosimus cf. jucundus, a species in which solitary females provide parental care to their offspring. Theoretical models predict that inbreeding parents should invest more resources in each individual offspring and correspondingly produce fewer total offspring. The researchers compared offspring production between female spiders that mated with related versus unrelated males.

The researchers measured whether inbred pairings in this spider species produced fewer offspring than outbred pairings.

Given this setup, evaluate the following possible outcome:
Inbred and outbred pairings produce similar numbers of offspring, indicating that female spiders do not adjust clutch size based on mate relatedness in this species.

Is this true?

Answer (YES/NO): YES